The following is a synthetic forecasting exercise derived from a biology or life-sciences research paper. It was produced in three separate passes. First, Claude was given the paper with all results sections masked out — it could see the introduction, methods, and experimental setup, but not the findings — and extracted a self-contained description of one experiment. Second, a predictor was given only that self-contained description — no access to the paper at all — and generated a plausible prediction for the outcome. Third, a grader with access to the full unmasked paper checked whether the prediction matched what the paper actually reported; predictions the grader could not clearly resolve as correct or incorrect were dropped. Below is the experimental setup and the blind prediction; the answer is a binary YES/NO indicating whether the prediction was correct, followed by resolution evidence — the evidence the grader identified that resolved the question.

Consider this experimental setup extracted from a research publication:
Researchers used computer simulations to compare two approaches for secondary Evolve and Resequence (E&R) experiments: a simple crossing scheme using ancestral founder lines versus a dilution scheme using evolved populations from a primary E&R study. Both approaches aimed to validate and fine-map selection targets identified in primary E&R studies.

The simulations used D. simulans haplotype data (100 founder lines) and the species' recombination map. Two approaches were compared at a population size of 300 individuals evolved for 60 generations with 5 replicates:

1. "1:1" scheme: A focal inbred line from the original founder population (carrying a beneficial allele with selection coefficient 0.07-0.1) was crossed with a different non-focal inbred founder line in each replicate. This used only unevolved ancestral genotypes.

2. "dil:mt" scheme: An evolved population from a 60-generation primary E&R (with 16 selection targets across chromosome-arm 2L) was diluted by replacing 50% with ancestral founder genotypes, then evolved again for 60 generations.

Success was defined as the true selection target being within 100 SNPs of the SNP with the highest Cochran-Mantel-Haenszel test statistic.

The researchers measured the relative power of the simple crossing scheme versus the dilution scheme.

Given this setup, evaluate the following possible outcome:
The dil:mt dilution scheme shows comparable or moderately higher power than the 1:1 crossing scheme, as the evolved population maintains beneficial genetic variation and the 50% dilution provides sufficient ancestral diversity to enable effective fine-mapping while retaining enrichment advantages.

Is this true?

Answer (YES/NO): NO